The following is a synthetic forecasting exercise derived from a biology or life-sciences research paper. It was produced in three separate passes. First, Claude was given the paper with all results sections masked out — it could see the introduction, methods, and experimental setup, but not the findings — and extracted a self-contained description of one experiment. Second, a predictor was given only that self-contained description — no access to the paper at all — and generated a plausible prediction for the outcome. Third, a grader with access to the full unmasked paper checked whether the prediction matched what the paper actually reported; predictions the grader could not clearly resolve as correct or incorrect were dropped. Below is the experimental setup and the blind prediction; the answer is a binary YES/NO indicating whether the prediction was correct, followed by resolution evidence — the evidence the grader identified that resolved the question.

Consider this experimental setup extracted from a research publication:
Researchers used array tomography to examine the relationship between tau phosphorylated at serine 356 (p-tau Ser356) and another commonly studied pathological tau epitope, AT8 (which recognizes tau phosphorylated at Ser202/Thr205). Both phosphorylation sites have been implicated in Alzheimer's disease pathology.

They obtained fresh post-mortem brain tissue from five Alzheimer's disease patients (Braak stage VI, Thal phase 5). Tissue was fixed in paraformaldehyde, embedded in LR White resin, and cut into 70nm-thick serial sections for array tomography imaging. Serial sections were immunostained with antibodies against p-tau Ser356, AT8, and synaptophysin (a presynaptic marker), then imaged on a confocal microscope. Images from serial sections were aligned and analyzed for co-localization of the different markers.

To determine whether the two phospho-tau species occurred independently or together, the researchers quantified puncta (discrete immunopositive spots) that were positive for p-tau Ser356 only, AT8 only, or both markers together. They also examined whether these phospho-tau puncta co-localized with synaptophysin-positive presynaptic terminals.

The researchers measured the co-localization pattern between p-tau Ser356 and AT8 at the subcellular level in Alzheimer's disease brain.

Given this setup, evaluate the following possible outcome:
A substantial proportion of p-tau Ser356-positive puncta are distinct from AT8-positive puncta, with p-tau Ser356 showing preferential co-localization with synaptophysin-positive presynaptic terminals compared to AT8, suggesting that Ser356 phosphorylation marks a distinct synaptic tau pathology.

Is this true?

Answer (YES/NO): NO